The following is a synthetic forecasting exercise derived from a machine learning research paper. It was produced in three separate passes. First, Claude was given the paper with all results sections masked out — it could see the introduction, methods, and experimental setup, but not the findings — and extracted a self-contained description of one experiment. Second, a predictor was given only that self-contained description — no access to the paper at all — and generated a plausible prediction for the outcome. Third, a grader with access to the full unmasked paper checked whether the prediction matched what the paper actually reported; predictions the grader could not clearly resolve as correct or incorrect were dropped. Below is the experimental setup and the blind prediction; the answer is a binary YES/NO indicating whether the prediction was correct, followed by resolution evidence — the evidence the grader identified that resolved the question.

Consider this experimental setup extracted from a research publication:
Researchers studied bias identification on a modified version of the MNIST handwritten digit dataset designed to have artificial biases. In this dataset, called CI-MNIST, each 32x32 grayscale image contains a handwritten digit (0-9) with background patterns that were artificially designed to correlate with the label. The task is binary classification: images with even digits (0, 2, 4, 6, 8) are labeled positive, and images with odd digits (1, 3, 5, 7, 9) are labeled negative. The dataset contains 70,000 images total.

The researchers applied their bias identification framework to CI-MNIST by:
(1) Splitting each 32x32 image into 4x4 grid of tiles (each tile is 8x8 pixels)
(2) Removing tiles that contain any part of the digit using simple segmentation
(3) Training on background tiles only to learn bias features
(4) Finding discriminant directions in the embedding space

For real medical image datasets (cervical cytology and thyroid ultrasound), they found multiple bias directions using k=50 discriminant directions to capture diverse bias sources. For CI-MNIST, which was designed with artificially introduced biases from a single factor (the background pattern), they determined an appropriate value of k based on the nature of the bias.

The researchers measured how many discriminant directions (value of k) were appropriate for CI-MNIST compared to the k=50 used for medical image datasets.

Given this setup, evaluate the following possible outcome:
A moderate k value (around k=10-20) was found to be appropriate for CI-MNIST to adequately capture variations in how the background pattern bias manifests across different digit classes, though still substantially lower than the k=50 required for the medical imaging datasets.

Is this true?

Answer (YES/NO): NO